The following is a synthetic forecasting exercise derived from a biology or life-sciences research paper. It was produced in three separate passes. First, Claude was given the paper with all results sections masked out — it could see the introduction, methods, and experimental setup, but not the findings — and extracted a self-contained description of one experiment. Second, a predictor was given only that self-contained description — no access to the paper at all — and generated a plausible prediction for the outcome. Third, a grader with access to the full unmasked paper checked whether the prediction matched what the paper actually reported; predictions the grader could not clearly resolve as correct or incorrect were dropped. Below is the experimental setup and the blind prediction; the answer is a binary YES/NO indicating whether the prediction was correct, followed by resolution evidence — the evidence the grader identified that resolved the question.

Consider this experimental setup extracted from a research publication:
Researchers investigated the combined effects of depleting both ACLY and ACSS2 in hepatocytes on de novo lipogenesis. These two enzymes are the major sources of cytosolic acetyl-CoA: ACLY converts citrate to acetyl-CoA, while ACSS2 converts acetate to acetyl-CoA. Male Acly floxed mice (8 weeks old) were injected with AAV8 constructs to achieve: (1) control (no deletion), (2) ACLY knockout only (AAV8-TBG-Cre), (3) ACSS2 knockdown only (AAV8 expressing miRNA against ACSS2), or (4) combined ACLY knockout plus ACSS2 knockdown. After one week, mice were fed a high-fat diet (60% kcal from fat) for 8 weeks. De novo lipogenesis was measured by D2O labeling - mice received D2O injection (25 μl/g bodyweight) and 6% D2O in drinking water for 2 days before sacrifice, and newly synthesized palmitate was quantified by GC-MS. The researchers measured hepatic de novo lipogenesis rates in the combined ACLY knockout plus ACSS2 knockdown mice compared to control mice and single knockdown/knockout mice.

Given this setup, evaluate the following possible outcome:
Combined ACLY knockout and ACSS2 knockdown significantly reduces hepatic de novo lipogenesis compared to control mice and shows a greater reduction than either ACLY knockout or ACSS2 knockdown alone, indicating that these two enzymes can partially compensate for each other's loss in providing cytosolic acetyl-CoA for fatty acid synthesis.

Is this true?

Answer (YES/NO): NO